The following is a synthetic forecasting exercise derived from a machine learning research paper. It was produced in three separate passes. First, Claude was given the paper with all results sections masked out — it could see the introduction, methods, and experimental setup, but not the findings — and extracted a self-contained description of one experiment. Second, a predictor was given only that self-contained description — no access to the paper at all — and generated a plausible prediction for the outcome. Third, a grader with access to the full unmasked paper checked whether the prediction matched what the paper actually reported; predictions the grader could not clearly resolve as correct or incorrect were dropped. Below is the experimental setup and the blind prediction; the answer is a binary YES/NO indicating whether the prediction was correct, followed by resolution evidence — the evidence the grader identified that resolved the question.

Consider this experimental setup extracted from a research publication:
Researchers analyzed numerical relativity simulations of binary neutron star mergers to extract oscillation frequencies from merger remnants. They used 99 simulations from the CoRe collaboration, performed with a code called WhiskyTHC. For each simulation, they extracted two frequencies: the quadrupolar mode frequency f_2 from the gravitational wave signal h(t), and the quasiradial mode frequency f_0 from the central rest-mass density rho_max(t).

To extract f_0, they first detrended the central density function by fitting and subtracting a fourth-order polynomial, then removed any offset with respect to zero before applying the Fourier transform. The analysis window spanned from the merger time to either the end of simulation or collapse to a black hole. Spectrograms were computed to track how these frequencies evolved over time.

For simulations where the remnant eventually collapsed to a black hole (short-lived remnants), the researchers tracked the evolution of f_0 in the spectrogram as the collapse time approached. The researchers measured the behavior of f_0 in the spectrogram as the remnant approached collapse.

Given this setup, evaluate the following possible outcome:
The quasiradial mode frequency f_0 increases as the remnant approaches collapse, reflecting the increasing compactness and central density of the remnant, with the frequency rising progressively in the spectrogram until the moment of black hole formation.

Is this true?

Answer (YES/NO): NO